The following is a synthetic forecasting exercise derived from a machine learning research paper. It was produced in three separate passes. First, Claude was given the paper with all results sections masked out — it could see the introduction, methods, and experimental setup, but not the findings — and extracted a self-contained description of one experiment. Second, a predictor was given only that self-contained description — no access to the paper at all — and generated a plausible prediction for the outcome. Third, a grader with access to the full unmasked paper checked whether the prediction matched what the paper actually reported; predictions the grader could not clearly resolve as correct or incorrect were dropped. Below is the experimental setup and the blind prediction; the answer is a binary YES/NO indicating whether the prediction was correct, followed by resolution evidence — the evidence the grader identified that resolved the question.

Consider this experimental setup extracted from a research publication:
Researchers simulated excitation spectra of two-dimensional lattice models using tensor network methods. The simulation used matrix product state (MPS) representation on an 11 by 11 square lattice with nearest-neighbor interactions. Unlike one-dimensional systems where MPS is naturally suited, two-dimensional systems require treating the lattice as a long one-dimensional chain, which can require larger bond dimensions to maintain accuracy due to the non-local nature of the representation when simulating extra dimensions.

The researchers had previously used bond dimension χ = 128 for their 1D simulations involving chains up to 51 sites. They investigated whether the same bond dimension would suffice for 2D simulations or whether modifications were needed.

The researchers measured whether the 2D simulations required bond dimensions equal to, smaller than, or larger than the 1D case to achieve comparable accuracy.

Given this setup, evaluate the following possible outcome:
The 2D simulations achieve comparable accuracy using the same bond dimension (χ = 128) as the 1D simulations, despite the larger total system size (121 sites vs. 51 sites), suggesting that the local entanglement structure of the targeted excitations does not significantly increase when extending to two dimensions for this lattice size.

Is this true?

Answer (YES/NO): NO